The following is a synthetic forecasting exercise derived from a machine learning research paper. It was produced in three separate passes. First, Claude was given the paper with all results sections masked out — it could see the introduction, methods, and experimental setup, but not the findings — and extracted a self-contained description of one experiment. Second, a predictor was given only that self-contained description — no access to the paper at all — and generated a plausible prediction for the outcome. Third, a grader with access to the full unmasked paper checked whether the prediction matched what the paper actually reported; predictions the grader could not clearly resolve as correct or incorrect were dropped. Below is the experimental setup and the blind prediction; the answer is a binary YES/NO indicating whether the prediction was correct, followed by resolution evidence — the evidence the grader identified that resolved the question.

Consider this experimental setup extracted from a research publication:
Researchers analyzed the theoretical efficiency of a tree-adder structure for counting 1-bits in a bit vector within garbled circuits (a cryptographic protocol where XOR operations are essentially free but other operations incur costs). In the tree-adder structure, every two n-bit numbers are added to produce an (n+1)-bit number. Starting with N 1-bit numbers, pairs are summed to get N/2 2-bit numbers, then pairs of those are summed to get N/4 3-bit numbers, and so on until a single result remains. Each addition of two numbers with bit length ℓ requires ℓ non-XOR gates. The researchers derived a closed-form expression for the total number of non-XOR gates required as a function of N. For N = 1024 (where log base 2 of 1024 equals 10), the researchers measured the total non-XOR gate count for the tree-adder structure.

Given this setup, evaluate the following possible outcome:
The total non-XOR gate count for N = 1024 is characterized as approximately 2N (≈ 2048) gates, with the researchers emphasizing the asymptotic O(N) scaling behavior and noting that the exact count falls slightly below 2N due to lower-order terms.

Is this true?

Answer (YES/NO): NO